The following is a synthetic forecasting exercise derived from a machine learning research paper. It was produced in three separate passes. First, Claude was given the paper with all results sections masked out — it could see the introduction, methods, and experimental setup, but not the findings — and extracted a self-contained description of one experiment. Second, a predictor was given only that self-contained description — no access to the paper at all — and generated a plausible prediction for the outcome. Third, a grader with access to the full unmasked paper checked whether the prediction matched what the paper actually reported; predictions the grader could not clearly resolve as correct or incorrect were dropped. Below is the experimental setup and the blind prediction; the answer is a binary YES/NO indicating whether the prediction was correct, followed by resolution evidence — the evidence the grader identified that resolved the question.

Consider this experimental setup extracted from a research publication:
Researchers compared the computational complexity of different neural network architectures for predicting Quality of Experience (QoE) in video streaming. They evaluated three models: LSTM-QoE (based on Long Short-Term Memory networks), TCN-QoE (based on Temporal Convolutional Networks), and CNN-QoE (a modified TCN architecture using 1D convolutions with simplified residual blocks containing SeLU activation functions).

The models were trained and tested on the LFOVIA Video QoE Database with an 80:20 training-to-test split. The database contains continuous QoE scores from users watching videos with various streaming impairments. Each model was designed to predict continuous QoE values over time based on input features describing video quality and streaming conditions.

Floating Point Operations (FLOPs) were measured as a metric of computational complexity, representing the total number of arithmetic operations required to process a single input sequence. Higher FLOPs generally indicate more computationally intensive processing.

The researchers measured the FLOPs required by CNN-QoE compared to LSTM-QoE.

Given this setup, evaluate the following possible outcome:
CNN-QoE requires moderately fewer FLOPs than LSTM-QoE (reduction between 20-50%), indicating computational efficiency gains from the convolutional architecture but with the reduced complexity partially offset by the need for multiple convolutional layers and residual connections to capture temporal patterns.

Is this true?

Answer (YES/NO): NO